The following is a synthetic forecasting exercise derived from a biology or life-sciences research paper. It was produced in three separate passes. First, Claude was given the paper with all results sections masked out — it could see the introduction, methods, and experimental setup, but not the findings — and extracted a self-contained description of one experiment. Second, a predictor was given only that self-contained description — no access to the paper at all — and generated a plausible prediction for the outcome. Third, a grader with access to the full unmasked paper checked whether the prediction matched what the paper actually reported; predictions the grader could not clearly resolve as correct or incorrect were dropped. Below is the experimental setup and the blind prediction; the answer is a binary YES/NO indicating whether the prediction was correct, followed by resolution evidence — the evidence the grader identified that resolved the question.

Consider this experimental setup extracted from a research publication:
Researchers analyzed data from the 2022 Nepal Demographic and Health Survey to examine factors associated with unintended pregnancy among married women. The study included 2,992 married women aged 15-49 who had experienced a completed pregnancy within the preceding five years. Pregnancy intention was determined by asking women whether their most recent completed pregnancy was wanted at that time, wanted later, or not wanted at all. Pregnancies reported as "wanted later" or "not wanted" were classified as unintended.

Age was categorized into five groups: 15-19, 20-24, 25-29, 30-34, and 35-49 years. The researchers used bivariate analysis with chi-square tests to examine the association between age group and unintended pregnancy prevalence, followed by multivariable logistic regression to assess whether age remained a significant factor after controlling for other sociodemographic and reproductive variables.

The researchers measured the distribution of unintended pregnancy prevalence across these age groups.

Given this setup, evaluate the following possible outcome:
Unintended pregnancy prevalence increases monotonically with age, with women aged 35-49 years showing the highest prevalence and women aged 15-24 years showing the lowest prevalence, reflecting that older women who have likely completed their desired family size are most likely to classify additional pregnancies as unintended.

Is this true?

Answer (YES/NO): NO